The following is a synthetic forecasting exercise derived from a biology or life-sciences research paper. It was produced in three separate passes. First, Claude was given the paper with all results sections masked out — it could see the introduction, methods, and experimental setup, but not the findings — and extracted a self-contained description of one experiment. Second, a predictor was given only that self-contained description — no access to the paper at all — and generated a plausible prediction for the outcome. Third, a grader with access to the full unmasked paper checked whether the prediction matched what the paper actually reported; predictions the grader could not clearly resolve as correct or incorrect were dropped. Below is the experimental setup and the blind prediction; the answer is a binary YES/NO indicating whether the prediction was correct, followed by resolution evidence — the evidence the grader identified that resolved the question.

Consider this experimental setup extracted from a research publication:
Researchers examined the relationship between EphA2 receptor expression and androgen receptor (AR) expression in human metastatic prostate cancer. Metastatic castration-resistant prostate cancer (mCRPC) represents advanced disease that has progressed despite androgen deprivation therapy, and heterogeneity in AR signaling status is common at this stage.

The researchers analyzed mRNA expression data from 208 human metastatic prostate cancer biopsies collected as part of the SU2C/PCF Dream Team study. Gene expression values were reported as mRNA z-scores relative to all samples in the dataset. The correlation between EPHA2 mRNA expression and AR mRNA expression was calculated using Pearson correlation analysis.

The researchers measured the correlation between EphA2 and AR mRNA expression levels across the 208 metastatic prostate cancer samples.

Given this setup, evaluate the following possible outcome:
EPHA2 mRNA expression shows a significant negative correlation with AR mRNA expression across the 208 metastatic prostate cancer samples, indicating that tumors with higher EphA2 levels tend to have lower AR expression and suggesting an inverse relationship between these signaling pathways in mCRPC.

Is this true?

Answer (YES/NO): YES